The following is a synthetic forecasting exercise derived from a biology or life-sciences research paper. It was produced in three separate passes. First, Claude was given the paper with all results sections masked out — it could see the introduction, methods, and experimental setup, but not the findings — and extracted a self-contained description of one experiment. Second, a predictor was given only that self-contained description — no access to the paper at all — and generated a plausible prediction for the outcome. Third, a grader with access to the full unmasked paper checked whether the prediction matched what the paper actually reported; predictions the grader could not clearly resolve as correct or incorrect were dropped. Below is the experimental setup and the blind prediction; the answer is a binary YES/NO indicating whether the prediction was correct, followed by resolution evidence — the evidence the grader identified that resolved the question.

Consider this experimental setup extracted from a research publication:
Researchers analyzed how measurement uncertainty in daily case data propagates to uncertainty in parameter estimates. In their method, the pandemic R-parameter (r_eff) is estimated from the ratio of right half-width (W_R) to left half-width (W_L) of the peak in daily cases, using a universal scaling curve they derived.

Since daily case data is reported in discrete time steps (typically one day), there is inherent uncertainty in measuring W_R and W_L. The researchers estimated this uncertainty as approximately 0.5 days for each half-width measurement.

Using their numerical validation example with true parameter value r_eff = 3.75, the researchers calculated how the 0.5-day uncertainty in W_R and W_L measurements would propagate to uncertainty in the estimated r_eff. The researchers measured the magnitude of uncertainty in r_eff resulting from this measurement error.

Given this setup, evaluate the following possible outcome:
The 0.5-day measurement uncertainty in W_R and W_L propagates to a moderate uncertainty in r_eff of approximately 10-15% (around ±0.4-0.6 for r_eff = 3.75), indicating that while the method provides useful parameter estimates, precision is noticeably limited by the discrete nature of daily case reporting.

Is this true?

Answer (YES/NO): NO